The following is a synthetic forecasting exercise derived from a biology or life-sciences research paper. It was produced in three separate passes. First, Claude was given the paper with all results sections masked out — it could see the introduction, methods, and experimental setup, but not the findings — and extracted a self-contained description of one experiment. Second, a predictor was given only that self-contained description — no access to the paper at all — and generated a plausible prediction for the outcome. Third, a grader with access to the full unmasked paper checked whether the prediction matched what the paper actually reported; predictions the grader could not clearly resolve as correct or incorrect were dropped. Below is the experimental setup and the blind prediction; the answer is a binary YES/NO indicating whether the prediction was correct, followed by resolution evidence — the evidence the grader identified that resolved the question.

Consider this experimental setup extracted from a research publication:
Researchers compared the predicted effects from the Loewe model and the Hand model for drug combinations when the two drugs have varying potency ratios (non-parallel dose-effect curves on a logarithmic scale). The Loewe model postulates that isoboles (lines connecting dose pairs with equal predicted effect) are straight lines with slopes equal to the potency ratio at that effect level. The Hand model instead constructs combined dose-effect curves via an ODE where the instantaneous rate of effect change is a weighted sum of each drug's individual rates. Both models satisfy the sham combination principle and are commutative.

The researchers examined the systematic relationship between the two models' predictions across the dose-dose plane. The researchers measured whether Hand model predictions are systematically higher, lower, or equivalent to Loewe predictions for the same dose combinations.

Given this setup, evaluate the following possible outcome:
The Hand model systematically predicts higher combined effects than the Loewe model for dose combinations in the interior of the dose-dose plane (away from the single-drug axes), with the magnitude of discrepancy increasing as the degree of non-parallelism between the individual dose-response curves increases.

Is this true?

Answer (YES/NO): NO